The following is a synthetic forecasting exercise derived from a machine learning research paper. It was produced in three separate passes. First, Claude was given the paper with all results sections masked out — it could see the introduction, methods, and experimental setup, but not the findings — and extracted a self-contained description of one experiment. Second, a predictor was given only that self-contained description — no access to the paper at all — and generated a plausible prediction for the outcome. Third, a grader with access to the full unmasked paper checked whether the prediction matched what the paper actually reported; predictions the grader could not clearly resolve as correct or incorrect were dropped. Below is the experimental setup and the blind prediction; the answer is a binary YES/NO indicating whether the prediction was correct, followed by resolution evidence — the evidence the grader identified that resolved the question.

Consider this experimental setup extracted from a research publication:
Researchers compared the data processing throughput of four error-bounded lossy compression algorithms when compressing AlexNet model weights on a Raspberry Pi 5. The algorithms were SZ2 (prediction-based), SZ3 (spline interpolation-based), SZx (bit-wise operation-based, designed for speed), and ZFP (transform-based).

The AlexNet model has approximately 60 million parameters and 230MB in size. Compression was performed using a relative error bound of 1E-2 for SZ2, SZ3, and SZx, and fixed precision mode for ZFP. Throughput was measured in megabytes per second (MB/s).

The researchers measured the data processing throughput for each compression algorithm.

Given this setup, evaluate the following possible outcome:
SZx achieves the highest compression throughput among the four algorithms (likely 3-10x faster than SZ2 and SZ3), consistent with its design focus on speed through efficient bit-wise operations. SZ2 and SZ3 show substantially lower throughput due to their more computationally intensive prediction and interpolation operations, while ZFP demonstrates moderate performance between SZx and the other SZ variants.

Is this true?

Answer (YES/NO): NO